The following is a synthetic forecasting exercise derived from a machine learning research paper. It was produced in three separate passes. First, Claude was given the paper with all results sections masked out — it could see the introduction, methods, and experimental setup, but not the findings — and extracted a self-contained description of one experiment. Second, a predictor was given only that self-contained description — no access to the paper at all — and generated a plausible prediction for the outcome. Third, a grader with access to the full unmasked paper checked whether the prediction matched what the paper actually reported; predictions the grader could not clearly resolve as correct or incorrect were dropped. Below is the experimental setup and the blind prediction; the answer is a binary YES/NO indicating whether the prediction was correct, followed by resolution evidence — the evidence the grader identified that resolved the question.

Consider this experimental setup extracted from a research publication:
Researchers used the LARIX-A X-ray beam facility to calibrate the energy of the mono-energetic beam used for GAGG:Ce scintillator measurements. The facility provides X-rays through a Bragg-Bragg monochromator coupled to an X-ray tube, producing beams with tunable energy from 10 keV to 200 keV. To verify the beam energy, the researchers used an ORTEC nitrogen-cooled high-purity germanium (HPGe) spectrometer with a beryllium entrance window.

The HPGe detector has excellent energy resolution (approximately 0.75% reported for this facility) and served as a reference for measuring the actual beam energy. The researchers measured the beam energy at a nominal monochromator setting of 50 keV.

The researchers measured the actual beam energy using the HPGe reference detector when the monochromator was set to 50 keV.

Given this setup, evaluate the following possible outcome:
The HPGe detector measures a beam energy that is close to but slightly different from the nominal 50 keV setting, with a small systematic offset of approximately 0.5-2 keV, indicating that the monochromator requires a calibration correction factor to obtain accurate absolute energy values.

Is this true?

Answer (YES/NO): YES